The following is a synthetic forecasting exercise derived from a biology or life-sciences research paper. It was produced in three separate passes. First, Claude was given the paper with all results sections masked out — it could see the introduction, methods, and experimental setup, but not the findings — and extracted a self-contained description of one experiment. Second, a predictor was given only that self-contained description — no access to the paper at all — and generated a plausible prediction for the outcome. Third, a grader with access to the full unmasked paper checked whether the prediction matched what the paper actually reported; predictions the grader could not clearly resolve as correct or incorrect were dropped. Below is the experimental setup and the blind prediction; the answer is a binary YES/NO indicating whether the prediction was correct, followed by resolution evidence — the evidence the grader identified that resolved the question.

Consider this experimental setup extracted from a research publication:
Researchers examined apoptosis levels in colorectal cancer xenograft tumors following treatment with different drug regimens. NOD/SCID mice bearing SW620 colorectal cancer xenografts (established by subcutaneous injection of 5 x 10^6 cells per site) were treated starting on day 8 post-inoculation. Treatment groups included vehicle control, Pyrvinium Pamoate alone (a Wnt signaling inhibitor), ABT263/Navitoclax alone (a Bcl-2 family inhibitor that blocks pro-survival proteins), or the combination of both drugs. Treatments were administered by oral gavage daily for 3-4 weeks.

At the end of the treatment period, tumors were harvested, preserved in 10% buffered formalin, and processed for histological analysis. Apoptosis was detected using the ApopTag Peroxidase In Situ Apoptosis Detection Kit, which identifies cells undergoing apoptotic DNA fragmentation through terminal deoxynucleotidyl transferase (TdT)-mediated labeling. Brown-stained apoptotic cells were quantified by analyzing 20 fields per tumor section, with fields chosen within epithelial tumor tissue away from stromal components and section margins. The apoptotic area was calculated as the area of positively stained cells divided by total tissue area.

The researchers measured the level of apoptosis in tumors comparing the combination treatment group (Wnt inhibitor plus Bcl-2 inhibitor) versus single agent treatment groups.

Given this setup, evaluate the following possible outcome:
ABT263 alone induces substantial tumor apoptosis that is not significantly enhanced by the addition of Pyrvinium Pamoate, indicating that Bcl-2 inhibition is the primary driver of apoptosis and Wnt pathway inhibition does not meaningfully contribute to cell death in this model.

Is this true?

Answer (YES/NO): NO